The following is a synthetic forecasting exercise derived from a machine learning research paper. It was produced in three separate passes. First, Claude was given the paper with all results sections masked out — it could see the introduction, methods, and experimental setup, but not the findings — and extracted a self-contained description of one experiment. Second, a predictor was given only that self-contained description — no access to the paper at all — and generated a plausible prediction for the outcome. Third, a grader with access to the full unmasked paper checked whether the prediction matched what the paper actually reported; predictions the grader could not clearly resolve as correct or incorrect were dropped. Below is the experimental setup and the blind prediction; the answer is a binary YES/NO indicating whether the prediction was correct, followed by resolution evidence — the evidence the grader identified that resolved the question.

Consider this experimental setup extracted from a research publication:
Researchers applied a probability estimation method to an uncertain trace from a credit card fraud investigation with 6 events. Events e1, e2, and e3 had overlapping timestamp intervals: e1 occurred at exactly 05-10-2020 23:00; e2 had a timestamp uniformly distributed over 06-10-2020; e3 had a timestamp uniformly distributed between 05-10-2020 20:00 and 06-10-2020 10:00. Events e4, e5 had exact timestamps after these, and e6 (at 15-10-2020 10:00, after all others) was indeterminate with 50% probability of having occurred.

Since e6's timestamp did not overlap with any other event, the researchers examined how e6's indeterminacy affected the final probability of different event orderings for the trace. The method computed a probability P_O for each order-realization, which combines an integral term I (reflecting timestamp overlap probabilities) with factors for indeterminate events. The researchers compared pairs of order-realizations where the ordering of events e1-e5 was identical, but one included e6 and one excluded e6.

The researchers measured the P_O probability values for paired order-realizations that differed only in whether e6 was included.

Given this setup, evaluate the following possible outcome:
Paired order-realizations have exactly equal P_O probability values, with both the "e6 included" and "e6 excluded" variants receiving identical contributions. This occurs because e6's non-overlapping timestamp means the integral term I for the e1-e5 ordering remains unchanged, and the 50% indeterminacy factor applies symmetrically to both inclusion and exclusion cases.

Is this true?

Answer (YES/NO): YES